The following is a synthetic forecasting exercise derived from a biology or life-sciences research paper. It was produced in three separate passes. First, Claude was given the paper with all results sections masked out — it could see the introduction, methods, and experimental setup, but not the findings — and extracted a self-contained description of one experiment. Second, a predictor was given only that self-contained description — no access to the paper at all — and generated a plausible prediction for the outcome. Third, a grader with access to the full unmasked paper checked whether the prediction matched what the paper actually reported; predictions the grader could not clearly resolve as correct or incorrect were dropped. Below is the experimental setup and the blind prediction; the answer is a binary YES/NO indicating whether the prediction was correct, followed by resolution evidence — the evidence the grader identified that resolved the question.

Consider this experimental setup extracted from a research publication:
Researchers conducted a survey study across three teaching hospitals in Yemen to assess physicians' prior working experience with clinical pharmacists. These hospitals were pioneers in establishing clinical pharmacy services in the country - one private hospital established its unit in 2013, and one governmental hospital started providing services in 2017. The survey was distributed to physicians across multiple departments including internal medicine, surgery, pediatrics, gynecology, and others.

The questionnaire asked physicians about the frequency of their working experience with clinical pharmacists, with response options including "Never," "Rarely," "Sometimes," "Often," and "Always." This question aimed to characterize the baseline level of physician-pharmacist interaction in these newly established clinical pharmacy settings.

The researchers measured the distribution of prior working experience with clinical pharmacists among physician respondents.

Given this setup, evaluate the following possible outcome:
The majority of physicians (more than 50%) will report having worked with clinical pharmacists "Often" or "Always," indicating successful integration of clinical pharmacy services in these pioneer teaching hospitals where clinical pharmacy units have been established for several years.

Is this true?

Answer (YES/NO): NO